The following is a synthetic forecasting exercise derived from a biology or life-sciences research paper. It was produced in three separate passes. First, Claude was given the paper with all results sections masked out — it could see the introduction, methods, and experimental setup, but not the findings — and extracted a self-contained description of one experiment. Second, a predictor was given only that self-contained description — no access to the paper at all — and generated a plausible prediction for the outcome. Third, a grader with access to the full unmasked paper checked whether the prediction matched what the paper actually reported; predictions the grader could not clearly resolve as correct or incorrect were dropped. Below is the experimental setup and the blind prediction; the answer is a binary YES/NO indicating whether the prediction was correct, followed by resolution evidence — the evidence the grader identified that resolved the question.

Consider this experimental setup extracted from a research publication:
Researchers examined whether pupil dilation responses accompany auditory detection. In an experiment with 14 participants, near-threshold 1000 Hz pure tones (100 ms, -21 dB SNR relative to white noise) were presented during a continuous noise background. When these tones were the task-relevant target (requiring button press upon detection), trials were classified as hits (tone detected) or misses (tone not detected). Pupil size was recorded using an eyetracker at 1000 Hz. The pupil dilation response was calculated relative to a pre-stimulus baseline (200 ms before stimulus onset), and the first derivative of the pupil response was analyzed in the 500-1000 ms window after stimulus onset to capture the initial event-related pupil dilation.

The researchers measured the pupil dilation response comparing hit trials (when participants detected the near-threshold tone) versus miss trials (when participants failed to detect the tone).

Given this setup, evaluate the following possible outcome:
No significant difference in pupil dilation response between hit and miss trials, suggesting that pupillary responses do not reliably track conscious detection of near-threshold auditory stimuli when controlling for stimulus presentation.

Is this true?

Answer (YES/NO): NO